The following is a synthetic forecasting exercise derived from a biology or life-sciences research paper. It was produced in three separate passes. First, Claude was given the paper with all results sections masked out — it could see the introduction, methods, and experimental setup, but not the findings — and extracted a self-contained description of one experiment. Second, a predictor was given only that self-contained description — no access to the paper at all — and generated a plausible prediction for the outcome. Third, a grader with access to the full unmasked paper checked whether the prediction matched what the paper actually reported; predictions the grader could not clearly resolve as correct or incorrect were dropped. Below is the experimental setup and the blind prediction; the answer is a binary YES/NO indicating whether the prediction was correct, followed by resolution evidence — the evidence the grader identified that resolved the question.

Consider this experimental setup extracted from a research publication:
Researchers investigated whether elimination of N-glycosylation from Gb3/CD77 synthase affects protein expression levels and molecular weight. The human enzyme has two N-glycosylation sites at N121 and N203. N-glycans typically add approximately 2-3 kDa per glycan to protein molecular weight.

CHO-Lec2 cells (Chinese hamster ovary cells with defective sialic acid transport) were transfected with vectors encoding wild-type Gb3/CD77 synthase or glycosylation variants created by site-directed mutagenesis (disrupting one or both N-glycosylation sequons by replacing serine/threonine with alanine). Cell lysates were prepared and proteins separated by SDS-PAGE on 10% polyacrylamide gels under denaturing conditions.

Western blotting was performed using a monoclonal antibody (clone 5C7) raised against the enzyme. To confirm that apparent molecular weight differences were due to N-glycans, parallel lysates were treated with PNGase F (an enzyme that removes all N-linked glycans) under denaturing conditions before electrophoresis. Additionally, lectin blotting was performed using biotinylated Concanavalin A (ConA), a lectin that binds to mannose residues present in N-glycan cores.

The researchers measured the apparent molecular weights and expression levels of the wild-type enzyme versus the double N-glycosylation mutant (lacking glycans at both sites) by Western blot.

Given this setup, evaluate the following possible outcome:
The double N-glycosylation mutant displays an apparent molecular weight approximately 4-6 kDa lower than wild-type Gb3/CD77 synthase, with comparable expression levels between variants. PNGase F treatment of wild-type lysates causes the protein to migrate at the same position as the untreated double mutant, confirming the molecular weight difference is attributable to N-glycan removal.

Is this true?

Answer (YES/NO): NO